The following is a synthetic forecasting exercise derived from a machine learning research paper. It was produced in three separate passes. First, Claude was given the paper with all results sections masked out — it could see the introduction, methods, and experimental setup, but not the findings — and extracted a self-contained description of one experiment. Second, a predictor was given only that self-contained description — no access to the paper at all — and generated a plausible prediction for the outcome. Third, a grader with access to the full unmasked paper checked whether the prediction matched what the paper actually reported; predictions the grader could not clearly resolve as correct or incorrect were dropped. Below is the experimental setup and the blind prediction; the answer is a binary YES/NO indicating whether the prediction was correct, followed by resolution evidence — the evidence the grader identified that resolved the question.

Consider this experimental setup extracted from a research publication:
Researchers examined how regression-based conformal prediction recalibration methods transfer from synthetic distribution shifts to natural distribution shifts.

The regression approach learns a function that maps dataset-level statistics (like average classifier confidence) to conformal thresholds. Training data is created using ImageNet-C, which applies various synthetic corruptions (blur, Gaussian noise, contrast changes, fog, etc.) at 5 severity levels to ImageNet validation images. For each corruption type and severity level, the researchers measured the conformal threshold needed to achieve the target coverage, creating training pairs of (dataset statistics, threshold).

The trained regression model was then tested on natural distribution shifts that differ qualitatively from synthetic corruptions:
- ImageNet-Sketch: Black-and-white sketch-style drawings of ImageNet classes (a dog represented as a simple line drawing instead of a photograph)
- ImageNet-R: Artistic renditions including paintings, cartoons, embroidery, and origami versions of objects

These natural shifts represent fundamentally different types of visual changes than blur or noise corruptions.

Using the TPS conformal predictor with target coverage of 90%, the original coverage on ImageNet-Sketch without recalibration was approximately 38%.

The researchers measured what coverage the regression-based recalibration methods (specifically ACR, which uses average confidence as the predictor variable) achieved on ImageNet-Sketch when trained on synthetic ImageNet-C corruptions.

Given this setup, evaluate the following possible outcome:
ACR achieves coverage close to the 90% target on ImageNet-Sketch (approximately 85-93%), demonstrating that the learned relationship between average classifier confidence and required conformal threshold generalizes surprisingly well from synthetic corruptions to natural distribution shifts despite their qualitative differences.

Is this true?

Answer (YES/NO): NO